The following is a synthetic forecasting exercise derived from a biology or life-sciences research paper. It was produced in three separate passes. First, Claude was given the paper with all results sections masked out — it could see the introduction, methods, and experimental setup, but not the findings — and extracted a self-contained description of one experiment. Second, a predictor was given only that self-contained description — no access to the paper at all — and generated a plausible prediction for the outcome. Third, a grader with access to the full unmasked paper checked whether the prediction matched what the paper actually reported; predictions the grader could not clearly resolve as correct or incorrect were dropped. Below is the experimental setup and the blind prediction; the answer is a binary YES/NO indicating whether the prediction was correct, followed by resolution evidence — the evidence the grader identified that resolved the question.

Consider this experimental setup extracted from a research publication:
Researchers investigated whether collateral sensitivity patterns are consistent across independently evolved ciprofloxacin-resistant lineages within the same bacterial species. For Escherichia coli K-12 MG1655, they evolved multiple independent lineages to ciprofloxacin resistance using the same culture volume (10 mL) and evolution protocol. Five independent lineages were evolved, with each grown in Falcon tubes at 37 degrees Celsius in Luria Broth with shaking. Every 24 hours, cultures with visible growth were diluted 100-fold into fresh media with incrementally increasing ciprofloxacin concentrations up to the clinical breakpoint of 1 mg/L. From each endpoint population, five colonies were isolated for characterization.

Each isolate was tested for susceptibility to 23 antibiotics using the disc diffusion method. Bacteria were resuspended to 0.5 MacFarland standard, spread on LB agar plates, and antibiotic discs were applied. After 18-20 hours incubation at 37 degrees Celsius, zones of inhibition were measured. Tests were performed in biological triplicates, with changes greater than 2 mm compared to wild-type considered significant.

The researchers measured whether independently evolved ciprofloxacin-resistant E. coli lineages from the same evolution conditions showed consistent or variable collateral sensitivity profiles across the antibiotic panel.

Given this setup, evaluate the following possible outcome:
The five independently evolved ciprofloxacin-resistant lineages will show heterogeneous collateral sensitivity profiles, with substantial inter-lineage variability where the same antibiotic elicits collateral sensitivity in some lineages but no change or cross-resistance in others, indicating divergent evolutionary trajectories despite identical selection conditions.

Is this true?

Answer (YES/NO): YES